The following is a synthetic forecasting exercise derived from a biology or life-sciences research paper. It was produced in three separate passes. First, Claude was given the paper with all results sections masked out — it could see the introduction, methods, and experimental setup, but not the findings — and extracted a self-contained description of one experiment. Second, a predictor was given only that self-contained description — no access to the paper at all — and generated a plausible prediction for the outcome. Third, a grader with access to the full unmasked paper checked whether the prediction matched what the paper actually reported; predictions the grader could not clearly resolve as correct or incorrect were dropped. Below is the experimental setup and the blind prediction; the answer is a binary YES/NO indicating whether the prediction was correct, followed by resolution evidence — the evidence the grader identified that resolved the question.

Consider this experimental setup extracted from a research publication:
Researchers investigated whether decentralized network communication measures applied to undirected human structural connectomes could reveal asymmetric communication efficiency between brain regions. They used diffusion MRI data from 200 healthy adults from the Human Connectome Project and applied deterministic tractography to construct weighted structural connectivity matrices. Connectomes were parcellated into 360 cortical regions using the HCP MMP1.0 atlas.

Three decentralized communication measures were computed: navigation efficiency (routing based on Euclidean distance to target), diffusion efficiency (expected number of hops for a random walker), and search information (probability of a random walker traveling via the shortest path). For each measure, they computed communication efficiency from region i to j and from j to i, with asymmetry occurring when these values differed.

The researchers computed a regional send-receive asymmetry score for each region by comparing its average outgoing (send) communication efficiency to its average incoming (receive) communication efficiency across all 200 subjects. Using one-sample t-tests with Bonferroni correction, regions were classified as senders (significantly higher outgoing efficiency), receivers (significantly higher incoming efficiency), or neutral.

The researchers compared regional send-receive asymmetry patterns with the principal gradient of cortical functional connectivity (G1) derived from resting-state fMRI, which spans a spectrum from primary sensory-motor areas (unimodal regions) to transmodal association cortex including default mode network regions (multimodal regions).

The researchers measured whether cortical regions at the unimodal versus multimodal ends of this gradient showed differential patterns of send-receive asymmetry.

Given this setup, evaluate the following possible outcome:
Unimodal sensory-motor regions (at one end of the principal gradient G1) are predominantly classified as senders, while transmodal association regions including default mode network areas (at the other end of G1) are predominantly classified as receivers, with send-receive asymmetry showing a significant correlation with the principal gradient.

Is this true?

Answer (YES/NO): YES